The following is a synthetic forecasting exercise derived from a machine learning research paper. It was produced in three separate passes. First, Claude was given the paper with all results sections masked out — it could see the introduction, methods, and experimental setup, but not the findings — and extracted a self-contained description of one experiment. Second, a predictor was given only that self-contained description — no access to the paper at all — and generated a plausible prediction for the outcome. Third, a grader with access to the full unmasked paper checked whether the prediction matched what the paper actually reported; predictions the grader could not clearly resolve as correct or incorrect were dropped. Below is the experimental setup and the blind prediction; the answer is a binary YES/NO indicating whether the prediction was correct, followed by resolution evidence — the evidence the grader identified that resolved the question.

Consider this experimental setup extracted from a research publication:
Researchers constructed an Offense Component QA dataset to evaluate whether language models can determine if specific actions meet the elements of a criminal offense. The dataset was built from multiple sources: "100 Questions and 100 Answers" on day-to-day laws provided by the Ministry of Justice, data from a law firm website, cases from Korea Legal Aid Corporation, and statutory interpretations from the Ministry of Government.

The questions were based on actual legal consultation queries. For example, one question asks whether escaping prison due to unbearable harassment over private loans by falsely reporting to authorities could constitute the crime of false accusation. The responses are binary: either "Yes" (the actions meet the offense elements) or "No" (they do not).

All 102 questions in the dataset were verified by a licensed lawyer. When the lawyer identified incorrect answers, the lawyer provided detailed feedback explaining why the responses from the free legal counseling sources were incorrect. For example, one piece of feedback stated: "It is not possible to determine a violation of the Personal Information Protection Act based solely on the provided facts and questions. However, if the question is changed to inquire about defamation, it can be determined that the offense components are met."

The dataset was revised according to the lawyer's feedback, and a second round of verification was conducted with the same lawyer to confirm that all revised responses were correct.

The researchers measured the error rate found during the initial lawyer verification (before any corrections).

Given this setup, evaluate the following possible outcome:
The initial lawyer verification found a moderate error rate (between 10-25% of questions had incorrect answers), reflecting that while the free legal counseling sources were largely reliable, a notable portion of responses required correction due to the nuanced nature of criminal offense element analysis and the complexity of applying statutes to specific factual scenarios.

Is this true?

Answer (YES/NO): YES